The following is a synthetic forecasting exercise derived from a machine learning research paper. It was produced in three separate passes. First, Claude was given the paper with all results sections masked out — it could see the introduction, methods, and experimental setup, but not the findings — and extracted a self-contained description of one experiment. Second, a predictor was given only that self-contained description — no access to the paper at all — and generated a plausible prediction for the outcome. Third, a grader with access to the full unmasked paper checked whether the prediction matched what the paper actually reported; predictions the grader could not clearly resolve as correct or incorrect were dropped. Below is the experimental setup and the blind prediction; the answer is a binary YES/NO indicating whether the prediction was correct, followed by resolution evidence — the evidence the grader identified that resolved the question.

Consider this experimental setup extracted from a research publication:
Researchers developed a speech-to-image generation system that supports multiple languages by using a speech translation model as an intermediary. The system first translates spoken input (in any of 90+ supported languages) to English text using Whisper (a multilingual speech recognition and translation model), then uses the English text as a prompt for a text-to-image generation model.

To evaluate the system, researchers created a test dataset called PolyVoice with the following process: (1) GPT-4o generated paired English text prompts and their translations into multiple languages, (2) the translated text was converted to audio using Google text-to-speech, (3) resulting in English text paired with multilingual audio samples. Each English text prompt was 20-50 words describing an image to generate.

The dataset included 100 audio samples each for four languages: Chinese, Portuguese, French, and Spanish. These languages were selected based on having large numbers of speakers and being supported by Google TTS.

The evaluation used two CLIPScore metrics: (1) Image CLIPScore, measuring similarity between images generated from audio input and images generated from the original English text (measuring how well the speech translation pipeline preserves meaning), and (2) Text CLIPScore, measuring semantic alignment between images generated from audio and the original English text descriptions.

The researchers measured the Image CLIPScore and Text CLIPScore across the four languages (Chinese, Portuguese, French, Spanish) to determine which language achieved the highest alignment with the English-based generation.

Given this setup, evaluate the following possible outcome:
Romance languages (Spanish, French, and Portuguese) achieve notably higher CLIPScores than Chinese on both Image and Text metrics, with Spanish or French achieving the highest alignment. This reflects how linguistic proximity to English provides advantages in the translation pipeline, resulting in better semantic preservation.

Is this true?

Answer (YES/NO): NO